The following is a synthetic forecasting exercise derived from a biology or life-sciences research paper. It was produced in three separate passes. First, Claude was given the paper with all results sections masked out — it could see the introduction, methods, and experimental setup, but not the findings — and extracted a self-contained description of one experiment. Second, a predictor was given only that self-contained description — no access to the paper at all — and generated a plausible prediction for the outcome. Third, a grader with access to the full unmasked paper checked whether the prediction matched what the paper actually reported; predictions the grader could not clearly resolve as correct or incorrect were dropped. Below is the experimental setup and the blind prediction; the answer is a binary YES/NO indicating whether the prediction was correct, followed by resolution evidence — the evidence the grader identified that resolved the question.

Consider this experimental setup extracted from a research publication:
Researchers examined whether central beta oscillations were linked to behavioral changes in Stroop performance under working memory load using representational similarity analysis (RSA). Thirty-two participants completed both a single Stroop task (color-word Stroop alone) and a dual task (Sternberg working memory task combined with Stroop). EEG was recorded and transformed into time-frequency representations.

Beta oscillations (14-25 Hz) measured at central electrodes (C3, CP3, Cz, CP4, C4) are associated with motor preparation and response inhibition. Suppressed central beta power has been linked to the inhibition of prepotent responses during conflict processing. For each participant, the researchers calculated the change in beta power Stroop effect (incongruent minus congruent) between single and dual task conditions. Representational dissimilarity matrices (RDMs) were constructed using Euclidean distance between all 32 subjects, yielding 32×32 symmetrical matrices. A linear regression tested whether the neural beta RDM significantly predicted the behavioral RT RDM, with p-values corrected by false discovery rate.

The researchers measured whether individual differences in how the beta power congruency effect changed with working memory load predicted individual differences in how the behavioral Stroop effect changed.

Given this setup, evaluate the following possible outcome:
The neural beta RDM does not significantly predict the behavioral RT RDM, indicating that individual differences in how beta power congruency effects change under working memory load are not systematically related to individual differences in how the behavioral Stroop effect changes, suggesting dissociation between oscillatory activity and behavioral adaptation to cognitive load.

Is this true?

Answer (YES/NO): YES